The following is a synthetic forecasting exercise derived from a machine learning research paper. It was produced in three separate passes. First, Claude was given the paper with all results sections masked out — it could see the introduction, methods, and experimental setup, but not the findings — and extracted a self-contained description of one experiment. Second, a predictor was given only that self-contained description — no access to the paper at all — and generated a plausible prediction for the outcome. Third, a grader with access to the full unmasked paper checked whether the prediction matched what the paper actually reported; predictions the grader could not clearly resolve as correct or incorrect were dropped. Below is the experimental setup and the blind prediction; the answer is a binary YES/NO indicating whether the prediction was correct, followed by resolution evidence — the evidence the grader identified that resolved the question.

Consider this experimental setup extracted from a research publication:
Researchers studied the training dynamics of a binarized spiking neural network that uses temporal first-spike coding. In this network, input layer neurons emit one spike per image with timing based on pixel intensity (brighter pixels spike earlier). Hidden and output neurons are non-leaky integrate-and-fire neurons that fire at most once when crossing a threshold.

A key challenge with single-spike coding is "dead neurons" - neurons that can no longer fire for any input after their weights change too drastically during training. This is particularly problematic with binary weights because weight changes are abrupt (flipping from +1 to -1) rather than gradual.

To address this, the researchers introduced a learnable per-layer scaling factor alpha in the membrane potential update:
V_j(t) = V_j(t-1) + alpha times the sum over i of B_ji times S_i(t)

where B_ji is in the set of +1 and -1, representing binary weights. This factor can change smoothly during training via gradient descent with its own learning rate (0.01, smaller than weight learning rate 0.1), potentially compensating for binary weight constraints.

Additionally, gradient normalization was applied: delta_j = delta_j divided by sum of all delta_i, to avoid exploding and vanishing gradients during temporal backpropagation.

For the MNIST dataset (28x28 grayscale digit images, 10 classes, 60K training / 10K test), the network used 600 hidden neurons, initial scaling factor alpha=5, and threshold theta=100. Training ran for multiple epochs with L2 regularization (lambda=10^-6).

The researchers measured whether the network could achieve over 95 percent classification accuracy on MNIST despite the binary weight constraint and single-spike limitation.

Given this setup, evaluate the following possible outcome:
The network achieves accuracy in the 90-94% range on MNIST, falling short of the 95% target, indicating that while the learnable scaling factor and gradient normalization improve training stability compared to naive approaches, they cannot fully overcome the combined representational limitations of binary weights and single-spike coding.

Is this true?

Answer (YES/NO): NO